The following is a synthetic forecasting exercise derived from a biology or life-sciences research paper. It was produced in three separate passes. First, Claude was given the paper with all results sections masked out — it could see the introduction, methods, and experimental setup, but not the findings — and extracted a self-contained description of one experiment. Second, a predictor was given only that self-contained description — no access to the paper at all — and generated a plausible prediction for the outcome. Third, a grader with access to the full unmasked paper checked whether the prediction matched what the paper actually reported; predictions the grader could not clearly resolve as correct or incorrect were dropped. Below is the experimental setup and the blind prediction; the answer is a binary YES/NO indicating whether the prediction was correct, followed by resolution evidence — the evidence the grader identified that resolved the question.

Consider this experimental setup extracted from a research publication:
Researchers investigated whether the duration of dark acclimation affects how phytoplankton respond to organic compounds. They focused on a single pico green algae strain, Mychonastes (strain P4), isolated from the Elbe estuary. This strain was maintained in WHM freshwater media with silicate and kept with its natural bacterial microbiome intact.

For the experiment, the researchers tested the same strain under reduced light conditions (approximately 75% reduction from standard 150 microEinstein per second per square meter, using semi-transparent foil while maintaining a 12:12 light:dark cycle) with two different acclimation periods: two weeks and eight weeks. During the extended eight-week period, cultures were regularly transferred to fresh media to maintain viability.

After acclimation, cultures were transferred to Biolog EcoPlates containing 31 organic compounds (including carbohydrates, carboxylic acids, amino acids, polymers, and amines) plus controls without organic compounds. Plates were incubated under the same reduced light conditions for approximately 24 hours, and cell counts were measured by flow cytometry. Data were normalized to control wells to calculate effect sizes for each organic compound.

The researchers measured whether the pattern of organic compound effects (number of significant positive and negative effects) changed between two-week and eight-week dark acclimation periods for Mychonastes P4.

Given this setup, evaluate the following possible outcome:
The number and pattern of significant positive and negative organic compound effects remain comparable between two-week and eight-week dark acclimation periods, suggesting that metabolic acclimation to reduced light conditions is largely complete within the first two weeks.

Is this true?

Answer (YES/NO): NO